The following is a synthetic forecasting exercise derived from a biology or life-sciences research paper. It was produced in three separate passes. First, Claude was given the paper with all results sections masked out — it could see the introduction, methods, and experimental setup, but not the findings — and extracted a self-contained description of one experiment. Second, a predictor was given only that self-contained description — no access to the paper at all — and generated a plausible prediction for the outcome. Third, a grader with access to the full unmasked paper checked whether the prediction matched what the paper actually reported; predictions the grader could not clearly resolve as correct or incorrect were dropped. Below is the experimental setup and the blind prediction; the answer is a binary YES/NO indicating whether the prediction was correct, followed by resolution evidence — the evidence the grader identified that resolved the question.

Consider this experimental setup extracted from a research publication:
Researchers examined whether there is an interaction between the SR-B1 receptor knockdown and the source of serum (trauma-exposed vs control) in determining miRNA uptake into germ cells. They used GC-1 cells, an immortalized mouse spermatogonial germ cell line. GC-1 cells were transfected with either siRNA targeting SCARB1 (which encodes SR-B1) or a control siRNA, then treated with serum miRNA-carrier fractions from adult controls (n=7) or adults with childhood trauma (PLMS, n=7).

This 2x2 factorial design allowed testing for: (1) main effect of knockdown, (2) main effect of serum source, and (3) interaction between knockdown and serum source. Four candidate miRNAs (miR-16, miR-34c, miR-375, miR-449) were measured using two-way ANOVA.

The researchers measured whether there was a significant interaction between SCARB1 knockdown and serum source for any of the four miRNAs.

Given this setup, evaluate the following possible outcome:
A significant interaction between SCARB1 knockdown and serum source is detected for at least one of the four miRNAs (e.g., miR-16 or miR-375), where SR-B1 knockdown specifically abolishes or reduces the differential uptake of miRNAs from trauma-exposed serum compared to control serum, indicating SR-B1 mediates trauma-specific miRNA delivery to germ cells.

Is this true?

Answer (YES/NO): NO